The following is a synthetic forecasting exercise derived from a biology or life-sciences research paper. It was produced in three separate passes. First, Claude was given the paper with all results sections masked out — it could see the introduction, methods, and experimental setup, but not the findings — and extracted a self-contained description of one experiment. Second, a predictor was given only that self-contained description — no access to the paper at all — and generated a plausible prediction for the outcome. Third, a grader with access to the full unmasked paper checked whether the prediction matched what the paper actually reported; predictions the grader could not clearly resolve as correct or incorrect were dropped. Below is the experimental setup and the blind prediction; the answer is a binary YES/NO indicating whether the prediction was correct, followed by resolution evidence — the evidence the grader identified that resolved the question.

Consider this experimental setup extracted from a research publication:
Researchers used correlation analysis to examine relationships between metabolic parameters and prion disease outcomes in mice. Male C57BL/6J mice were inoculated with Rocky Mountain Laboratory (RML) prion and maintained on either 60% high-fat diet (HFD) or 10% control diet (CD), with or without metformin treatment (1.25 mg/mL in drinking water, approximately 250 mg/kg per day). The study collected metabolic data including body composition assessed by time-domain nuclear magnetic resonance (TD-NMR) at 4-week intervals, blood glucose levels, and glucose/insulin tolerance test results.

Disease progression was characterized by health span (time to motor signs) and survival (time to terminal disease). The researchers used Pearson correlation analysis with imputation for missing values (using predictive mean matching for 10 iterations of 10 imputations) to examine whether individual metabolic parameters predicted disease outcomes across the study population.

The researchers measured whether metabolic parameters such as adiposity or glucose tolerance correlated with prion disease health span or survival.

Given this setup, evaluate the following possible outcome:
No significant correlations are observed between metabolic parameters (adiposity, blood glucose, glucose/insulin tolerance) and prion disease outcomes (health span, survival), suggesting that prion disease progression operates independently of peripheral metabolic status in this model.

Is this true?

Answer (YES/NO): NO